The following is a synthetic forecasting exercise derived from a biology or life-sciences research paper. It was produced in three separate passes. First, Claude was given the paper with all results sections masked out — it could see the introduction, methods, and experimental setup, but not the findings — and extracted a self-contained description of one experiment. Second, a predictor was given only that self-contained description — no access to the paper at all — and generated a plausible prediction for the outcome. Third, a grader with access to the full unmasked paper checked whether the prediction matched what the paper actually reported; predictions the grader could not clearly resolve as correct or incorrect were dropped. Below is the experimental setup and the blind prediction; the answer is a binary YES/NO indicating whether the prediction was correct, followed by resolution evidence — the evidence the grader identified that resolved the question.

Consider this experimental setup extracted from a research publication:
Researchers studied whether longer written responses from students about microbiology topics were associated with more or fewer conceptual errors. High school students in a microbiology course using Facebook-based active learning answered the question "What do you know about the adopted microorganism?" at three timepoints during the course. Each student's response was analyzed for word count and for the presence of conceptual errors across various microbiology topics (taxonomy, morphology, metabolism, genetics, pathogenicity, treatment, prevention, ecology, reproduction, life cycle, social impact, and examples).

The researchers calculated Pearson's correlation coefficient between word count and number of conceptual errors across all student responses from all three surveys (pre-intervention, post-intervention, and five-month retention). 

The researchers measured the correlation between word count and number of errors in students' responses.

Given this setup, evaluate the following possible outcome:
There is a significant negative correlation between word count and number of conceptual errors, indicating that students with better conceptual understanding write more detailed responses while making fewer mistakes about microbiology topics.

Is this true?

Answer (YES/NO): NO